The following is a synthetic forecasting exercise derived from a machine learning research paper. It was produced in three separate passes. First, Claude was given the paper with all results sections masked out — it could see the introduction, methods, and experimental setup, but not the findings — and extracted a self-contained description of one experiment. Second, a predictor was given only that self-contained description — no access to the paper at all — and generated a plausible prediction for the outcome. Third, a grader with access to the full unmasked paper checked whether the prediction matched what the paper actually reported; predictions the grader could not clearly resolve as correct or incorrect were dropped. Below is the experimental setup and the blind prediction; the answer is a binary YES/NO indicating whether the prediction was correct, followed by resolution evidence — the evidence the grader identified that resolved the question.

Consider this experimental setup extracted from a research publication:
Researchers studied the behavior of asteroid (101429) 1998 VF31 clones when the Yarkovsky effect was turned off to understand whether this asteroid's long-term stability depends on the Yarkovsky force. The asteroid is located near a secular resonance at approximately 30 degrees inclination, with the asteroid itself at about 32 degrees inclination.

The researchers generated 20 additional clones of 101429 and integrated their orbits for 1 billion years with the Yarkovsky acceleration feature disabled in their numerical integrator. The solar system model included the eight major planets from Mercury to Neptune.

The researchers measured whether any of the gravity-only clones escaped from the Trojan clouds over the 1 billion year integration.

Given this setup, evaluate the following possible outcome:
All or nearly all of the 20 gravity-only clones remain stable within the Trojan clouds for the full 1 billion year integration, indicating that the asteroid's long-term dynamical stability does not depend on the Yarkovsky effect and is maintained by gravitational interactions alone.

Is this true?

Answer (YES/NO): YES